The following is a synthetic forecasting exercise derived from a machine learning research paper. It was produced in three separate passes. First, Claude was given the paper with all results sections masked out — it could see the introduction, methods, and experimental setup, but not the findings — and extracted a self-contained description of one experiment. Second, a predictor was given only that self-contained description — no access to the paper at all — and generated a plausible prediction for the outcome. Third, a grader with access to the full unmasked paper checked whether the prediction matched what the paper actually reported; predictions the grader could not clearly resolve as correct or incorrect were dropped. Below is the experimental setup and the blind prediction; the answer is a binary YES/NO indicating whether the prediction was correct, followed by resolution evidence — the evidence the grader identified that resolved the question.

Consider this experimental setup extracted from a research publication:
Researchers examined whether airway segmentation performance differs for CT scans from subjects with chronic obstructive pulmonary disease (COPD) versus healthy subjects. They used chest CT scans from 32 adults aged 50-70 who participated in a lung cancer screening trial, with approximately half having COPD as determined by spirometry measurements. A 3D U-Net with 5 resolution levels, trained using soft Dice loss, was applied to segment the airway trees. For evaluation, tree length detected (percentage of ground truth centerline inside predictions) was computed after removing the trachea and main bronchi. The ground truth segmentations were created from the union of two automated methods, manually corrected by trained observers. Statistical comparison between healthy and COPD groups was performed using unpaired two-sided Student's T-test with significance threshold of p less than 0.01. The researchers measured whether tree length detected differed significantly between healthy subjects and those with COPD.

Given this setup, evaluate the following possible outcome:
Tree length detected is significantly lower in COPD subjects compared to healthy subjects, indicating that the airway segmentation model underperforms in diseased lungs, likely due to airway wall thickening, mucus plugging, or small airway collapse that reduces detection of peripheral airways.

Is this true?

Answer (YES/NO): NO